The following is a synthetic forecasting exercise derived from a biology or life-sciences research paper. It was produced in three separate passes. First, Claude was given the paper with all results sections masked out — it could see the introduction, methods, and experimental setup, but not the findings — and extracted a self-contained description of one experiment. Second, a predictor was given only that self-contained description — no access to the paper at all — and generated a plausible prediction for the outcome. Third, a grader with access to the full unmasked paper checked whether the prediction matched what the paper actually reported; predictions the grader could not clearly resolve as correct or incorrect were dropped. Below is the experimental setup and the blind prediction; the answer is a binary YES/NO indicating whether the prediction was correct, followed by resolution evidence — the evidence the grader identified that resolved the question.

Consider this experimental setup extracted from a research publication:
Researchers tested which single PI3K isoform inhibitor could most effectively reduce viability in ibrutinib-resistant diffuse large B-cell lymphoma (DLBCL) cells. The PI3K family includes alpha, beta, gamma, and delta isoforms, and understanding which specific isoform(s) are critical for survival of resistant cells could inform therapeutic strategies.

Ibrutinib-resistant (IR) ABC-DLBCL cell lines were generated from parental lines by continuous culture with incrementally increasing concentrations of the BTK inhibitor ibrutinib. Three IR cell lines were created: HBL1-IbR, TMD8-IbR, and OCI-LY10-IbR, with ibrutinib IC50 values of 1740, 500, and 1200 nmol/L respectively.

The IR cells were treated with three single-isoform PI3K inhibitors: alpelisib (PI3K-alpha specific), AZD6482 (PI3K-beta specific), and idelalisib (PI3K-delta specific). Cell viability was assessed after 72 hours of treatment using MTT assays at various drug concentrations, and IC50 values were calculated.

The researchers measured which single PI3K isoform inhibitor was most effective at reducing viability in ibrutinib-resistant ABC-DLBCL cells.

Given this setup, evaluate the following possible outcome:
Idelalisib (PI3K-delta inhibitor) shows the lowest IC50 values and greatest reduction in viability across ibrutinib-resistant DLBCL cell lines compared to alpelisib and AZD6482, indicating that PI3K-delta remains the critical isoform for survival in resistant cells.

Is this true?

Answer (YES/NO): NO